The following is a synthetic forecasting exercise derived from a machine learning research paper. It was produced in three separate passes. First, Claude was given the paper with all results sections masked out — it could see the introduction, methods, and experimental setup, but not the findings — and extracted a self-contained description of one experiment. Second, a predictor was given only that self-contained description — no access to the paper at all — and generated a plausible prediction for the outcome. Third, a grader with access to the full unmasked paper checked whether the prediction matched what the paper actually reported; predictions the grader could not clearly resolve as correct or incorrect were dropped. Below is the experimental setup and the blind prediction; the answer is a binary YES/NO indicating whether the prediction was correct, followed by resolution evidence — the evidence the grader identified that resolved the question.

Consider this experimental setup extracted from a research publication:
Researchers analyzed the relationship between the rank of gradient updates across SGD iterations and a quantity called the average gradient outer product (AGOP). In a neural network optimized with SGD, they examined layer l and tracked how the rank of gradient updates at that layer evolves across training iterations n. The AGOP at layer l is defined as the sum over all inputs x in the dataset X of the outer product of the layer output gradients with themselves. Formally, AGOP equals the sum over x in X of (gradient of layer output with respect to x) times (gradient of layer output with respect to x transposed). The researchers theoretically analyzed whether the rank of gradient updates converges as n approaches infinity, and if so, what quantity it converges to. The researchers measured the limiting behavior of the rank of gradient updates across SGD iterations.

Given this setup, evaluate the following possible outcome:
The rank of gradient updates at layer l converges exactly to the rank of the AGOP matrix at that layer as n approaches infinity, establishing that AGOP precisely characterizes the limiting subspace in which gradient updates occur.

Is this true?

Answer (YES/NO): NO